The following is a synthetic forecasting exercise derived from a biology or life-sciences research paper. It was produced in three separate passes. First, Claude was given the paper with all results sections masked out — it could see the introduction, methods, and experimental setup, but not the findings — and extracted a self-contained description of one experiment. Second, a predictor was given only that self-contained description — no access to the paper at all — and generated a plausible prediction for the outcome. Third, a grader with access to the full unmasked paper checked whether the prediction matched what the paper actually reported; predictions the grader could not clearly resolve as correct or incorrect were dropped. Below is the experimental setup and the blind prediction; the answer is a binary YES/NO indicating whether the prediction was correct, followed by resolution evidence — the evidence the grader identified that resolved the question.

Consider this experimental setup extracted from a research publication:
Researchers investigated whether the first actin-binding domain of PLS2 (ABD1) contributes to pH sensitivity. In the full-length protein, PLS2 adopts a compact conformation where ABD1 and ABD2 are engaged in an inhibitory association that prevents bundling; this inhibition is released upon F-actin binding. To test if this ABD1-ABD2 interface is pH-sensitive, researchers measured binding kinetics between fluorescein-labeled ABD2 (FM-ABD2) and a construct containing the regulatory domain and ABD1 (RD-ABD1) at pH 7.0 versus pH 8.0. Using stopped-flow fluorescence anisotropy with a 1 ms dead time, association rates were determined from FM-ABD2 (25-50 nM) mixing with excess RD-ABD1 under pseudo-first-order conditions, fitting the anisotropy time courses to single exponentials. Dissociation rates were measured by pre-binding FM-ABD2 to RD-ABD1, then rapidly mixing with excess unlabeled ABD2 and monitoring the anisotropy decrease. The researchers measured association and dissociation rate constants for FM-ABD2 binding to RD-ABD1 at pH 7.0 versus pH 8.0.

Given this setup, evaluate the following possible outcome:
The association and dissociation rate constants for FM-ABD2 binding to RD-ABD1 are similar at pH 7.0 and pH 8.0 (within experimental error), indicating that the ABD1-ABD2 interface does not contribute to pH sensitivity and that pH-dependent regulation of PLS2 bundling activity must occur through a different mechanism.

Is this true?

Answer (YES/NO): NO